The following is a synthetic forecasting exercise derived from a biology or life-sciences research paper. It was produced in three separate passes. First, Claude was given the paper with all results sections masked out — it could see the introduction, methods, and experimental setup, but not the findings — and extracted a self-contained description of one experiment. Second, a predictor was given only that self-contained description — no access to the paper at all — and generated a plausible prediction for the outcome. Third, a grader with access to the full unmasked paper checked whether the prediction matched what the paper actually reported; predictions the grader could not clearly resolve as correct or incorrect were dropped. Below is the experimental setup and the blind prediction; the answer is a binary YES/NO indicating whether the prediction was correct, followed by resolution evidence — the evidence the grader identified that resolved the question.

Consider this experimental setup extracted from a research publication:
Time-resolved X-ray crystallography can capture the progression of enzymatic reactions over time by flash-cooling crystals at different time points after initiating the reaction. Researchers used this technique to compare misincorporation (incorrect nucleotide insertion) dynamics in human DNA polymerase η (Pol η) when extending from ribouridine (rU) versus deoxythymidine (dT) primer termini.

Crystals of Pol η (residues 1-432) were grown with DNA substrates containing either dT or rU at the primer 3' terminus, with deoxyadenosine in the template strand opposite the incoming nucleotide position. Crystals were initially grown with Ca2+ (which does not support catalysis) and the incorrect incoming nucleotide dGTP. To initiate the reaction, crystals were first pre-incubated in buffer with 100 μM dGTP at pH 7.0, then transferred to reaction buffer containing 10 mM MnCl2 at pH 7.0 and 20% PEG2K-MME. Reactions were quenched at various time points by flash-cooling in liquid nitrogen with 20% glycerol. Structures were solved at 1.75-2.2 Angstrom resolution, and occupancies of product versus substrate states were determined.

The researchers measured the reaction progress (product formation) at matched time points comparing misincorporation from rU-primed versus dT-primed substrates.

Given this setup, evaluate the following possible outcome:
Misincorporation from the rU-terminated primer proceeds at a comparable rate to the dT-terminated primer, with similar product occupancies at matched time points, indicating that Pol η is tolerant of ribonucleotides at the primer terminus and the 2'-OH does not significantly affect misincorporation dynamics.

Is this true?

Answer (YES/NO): NO